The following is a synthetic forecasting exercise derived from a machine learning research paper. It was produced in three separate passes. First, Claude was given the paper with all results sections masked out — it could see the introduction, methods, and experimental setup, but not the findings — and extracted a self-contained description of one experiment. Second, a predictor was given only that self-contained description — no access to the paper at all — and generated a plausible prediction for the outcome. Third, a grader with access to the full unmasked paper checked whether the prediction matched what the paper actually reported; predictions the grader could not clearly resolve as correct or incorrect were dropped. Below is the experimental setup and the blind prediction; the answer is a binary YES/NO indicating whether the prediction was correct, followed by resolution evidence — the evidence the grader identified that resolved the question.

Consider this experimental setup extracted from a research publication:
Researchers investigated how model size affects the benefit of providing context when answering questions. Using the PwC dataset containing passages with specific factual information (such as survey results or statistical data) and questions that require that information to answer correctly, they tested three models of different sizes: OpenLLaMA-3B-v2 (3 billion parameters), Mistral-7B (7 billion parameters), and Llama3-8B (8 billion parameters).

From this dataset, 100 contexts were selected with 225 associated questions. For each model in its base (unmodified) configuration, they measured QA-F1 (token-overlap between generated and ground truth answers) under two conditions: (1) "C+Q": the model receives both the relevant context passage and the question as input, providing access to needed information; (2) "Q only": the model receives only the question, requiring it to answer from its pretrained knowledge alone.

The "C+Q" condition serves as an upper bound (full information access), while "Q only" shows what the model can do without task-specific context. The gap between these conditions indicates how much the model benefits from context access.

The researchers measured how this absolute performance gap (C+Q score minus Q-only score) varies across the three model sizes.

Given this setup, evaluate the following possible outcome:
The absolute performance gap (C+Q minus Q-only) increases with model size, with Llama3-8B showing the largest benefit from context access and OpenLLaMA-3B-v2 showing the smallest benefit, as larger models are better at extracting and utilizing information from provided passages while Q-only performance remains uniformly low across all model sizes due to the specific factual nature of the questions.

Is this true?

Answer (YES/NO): NO